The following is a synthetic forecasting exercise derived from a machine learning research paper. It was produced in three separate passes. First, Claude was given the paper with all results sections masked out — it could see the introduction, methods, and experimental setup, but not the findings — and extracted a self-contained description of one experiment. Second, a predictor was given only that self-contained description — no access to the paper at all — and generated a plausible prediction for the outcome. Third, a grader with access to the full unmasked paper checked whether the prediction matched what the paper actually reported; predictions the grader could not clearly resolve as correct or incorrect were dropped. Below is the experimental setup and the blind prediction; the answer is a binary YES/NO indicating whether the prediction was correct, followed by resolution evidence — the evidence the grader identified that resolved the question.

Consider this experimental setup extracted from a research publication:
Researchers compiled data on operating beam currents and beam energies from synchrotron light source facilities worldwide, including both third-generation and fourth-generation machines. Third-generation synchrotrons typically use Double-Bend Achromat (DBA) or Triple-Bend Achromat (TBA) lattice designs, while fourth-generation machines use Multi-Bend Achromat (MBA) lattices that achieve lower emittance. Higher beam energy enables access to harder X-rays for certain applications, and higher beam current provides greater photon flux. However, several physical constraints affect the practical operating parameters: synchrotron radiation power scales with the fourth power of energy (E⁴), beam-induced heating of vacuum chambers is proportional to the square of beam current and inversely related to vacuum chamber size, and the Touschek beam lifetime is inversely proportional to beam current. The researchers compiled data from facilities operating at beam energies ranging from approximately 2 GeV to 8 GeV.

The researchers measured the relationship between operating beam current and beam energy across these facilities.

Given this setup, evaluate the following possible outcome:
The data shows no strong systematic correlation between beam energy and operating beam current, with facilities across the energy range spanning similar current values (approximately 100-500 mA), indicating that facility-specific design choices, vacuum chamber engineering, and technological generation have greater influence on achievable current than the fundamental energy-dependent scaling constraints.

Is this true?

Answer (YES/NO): NO